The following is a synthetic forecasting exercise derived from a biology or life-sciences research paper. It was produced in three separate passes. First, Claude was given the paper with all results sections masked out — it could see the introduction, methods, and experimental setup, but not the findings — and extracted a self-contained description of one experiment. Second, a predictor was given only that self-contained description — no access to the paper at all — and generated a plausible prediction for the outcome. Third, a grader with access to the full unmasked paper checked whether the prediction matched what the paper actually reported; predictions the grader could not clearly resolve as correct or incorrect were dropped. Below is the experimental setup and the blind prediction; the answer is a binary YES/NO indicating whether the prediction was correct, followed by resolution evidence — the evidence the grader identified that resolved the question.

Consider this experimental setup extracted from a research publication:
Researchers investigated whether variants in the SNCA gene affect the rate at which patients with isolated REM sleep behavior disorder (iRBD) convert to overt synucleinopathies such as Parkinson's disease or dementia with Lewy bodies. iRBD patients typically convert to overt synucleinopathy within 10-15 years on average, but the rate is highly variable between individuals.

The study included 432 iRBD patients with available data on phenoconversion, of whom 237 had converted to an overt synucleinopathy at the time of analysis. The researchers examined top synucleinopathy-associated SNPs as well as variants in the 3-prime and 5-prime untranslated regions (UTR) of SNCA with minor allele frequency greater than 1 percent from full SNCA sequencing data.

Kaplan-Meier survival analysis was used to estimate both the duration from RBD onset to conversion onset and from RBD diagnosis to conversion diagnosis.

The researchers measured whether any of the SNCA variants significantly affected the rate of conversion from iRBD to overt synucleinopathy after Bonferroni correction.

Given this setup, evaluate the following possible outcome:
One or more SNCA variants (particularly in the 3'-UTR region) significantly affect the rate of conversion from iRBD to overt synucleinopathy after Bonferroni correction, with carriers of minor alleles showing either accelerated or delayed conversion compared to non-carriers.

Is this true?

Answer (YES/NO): NO